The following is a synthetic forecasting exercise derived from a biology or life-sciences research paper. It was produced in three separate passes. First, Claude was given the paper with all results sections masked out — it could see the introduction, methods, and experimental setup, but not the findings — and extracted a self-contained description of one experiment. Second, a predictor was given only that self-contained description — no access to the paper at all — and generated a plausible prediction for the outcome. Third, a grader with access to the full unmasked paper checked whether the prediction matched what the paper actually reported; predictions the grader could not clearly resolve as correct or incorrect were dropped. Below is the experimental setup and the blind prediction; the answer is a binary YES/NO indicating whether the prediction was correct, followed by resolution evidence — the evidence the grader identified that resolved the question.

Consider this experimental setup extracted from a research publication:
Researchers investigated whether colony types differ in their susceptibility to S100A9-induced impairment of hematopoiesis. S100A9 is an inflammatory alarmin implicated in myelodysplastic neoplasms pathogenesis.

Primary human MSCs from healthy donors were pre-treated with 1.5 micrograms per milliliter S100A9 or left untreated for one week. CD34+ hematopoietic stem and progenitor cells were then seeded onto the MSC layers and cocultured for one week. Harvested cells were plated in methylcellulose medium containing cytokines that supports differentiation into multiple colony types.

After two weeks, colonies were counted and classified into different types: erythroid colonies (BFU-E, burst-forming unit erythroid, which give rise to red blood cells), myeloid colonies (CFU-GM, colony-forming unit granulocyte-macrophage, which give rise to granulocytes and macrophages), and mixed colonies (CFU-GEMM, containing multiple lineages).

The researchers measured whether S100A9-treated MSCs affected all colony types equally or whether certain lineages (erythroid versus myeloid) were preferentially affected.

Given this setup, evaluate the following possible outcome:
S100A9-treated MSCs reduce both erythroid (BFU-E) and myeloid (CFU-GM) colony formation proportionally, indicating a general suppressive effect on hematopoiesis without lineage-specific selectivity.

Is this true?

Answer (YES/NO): NO